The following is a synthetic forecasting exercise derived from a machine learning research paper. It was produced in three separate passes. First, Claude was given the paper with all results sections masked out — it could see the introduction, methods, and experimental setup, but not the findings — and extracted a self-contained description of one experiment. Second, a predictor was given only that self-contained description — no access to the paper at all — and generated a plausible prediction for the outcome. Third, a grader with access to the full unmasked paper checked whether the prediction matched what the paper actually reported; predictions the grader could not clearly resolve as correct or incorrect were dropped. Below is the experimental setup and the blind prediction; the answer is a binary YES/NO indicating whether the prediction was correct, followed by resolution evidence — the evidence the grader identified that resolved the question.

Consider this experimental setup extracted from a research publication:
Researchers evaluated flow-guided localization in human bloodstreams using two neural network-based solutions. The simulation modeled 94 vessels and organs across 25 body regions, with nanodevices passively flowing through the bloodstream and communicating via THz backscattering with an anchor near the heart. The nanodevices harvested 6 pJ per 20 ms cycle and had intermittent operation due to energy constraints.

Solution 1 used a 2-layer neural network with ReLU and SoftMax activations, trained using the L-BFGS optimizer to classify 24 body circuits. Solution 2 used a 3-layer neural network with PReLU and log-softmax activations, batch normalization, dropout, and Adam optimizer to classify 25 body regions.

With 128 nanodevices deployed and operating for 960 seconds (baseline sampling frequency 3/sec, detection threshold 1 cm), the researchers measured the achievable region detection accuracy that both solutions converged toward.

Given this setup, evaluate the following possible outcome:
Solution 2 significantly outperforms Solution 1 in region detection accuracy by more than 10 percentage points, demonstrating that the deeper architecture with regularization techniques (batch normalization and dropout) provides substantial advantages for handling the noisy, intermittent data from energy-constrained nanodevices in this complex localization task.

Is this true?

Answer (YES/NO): NO